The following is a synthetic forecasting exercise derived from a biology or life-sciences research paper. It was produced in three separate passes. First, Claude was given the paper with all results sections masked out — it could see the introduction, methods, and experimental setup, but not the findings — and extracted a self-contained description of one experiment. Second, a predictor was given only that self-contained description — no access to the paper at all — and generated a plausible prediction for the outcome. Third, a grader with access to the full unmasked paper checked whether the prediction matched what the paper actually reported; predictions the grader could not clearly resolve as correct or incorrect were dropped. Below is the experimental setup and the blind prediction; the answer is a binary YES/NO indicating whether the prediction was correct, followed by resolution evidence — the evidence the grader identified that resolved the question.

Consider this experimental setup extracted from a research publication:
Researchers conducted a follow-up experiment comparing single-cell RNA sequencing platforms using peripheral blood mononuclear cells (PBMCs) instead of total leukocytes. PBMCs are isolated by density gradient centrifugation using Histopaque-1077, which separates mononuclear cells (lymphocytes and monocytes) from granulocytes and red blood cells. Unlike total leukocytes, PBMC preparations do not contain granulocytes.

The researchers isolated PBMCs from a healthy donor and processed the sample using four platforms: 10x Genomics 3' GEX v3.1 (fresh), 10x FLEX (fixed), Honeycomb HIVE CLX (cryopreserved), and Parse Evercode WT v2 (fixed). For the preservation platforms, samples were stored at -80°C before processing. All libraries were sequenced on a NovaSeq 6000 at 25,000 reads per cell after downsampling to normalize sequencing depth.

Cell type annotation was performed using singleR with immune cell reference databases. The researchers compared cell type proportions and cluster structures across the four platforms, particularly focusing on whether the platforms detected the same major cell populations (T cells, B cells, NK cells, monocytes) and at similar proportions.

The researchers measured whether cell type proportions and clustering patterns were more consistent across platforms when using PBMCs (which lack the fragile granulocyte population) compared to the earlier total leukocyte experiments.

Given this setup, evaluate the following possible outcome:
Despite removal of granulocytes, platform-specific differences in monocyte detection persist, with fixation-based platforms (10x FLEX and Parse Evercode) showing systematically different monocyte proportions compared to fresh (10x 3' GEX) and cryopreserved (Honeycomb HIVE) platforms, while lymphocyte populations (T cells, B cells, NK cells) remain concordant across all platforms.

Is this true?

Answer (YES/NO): NO